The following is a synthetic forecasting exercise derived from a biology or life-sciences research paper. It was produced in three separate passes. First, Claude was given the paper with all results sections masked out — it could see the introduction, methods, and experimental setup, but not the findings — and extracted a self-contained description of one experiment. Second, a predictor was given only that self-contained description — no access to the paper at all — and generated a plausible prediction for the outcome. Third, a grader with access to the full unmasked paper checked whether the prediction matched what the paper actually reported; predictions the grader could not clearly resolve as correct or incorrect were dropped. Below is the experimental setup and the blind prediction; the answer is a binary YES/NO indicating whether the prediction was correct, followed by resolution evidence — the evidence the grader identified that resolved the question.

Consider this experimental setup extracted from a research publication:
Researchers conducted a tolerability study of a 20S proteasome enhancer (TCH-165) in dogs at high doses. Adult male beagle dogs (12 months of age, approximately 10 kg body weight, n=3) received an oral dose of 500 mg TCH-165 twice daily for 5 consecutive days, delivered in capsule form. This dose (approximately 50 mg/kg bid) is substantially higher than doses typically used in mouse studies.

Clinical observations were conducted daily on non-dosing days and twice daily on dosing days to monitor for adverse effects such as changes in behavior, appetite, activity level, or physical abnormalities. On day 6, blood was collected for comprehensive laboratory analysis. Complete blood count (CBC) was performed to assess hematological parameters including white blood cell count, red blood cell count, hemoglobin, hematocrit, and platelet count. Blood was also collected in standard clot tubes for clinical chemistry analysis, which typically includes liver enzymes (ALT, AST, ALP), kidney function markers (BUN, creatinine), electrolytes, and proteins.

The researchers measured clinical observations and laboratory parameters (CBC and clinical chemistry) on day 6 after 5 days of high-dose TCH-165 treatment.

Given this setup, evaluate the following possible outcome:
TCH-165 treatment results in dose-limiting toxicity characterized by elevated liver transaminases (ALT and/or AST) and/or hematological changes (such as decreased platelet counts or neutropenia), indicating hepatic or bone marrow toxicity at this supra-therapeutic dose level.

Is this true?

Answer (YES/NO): NO